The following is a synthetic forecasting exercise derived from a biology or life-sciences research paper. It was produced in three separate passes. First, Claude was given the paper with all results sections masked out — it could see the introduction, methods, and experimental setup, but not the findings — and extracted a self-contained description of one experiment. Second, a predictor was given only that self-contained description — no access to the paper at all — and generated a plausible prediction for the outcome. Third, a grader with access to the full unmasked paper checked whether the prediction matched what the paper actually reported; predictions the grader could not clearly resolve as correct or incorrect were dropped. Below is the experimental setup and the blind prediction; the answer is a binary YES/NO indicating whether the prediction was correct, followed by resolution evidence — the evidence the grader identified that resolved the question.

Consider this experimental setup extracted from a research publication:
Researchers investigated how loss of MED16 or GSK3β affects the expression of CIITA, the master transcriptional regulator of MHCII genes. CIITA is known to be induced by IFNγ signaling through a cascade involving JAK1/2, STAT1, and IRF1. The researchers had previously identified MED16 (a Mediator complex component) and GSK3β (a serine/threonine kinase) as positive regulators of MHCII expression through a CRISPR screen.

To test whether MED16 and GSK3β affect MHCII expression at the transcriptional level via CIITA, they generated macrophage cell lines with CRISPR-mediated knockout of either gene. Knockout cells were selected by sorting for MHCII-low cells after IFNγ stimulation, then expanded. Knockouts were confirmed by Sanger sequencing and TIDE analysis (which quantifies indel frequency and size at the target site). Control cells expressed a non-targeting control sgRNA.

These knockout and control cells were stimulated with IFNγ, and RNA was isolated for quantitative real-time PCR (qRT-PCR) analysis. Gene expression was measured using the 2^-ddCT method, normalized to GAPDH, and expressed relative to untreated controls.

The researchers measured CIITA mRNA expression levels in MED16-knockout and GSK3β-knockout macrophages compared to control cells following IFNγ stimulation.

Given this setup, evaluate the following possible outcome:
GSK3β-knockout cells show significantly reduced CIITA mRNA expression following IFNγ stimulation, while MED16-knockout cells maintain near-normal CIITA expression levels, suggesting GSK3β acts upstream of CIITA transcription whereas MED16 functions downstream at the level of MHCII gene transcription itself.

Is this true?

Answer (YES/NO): NO